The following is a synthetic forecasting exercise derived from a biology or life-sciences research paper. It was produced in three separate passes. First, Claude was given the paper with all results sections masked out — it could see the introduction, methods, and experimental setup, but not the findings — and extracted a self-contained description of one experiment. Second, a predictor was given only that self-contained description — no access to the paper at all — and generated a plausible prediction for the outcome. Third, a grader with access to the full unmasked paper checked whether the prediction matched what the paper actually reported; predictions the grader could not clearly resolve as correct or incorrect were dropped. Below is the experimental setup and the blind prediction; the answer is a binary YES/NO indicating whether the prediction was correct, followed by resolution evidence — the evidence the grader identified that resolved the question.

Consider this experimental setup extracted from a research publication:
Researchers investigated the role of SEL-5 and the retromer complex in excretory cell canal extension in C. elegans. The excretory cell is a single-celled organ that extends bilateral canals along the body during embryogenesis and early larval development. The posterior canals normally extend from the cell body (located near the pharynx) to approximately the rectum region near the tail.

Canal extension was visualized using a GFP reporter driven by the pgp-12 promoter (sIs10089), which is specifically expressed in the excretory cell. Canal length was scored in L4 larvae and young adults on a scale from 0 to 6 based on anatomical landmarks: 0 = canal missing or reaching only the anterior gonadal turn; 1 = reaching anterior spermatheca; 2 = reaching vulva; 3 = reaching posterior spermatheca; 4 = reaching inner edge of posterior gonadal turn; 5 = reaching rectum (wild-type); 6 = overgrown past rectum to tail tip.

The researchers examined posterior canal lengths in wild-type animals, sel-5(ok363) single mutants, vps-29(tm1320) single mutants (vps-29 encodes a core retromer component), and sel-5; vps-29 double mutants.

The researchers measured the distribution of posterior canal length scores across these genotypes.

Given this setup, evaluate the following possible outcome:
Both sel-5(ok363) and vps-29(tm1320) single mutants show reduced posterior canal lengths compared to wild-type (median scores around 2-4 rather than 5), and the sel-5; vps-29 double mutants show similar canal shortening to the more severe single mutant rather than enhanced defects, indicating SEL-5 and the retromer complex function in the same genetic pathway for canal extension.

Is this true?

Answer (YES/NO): NO